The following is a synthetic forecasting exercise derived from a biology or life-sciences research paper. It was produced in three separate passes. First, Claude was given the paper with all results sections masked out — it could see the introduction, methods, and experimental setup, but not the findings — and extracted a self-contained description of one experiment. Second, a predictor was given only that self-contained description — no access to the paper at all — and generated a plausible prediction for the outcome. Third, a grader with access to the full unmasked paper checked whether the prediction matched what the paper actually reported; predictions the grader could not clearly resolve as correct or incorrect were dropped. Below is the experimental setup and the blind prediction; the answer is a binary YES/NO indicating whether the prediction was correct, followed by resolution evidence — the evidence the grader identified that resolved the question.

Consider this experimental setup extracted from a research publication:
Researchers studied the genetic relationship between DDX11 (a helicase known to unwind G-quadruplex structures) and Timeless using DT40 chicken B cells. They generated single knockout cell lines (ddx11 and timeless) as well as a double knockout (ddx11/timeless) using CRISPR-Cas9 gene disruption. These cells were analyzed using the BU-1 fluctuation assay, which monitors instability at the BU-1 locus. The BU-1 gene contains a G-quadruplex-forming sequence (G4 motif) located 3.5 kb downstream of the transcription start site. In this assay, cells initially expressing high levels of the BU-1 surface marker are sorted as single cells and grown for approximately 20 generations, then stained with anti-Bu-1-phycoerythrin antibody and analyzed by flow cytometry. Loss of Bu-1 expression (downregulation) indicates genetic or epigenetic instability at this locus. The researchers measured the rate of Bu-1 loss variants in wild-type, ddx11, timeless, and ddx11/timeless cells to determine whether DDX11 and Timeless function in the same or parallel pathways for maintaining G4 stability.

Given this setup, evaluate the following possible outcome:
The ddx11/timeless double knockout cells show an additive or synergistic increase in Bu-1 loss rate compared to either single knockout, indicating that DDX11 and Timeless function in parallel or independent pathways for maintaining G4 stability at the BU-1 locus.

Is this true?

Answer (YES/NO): NO